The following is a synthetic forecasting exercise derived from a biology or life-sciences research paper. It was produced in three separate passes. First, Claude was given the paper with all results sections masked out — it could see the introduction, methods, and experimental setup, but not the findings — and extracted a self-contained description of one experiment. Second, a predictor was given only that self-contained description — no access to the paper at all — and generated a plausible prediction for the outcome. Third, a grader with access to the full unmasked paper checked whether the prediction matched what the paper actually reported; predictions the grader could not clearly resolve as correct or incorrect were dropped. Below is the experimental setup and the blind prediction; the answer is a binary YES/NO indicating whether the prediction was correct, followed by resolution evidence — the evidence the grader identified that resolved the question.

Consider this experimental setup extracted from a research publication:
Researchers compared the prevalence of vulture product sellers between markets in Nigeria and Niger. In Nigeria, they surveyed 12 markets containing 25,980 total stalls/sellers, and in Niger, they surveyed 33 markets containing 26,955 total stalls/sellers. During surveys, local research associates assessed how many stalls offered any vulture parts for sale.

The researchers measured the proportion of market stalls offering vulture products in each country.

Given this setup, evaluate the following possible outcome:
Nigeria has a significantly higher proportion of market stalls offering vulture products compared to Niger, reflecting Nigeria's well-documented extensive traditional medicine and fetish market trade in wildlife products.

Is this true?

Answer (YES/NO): YES